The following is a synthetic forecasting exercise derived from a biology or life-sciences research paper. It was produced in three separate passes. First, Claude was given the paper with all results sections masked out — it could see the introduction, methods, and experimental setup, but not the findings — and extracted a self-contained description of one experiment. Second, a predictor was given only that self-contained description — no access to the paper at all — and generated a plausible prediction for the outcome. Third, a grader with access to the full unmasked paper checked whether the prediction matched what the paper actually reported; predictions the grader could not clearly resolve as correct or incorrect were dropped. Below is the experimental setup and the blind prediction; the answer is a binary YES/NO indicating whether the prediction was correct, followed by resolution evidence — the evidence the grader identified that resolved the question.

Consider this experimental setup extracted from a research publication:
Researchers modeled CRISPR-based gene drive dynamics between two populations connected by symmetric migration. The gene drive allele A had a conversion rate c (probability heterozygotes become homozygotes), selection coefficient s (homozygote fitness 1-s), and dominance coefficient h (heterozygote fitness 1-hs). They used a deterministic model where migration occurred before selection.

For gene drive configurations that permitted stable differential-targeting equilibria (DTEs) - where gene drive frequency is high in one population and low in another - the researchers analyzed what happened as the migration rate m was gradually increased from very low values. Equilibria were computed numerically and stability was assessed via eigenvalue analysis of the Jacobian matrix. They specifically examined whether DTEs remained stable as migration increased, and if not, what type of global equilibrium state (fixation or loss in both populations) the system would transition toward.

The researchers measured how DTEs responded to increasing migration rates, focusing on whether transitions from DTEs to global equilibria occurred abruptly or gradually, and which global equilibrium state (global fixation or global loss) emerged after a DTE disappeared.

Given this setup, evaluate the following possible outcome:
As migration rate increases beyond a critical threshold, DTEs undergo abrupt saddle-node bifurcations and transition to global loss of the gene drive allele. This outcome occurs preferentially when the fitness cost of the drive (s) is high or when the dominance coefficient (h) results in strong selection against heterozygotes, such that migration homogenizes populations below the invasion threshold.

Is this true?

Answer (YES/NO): NO